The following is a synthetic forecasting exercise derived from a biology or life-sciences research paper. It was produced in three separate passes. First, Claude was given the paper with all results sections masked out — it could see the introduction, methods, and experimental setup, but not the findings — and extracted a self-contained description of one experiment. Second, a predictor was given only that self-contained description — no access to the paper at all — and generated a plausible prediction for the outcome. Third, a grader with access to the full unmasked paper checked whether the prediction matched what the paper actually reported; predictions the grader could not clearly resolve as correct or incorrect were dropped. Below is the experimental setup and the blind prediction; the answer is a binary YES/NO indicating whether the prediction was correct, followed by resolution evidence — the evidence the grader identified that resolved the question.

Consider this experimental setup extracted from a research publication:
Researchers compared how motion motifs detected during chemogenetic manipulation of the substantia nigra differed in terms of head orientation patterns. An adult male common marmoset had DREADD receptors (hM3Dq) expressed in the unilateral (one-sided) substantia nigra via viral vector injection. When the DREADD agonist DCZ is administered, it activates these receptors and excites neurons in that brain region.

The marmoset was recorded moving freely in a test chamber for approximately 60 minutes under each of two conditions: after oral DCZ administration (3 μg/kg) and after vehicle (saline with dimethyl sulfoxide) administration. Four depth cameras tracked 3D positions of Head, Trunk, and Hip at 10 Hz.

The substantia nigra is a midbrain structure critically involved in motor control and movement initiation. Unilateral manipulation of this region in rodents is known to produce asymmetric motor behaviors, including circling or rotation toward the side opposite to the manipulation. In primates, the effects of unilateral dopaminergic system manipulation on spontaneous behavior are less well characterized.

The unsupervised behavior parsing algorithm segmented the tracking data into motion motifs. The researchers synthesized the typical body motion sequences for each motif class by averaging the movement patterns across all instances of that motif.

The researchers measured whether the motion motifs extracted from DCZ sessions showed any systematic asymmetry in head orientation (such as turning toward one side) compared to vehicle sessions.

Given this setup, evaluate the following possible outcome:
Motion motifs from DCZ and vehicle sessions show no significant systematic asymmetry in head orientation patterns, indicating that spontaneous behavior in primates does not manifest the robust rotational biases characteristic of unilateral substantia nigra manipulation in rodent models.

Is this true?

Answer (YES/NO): NO